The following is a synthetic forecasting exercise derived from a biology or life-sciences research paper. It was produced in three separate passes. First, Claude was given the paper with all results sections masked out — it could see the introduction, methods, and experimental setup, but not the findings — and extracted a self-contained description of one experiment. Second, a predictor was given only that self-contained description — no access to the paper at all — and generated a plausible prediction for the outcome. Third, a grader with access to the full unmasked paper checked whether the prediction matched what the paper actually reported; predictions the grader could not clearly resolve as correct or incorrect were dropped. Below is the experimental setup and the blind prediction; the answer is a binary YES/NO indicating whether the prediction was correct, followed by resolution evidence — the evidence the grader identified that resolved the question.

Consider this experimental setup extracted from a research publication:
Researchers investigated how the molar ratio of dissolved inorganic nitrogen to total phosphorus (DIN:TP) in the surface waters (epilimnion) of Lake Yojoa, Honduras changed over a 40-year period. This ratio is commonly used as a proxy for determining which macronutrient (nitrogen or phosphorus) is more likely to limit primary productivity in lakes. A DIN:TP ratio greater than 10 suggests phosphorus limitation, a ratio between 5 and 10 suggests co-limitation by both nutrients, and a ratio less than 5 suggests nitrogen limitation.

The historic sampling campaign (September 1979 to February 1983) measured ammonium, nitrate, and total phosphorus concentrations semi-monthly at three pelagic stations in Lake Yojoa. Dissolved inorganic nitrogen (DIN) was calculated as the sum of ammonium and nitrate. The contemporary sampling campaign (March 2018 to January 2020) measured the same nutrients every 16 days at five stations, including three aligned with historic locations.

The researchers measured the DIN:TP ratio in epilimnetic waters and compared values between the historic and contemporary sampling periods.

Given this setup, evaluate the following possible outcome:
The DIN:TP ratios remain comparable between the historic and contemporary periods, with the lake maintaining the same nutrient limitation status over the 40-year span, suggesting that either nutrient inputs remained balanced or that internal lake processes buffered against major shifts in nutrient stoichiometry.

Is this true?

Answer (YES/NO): NO